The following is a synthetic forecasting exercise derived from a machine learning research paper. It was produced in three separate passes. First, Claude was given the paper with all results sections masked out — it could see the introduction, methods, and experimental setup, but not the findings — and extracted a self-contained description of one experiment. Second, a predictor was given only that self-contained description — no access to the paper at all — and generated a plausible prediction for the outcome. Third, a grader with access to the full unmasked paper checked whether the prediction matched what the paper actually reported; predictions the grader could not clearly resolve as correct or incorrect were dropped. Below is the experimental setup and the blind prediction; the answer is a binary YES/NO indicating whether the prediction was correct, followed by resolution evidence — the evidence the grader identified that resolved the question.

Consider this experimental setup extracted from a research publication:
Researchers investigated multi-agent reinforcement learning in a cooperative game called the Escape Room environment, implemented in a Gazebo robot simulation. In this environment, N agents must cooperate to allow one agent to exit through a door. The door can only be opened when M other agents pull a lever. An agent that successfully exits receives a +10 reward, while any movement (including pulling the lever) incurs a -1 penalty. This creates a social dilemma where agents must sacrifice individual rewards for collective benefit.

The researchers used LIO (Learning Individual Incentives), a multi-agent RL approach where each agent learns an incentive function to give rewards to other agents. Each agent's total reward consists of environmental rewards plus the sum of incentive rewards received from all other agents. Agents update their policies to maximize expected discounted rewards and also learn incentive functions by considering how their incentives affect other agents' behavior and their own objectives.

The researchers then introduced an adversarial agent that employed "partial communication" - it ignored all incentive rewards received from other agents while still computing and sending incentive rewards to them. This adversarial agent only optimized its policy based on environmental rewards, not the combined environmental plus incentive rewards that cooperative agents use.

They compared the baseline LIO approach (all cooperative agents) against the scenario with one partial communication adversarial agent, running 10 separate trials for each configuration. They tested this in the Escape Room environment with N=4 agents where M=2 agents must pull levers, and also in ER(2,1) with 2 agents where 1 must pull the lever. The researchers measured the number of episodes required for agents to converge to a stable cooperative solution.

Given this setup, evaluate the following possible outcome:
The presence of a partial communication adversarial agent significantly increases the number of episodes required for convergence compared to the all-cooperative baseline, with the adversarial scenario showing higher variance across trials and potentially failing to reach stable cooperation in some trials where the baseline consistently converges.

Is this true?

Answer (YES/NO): NO